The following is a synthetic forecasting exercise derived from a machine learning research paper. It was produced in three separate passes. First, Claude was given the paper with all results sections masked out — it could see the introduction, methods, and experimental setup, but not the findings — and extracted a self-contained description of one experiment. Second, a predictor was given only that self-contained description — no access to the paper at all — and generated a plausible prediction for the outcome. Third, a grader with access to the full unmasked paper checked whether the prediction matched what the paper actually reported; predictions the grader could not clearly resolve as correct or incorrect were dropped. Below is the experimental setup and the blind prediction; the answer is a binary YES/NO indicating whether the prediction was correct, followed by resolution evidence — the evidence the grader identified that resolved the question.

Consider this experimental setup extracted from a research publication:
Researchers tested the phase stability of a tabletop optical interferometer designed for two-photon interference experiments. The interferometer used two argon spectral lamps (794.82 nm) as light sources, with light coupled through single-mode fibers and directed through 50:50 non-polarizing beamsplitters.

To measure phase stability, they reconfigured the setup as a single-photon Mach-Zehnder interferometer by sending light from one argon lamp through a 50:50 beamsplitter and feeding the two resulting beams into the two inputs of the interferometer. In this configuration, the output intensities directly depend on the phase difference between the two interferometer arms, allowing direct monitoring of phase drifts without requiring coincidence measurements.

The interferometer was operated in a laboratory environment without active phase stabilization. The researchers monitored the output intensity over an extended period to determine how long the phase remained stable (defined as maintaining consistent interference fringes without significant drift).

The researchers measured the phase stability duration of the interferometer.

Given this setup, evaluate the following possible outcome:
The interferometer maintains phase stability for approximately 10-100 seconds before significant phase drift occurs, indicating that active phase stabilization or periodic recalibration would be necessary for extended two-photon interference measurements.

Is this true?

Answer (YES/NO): NO